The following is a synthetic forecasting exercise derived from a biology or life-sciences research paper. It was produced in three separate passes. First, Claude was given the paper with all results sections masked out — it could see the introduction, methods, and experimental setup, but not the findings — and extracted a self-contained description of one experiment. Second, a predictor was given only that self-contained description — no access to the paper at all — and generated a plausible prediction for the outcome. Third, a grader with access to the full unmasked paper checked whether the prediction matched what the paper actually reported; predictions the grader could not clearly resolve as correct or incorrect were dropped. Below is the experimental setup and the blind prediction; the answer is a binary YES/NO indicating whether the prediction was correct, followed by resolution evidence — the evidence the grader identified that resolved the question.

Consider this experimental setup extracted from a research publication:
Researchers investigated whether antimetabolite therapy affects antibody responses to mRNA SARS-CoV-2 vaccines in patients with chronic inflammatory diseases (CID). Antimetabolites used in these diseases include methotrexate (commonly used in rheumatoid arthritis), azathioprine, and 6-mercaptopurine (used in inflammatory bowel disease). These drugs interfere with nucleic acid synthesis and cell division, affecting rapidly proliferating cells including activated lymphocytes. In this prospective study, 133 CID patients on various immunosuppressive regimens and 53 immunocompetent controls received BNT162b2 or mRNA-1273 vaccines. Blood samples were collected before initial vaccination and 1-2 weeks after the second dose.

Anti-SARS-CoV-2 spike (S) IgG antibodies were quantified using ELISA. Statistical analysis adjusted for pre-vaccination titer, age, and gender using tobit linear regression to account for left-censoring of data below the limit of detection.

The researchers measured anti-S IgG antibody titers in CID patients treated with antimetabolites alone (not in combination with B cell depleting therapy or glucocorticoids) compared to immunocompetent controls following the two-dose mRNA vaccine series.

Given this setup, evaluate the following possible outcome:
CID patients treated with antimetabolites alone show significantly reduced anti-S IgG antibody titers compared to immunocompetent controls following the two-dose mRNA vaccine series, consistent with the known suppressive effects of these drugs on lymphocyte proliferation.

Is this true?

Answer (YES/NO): YES